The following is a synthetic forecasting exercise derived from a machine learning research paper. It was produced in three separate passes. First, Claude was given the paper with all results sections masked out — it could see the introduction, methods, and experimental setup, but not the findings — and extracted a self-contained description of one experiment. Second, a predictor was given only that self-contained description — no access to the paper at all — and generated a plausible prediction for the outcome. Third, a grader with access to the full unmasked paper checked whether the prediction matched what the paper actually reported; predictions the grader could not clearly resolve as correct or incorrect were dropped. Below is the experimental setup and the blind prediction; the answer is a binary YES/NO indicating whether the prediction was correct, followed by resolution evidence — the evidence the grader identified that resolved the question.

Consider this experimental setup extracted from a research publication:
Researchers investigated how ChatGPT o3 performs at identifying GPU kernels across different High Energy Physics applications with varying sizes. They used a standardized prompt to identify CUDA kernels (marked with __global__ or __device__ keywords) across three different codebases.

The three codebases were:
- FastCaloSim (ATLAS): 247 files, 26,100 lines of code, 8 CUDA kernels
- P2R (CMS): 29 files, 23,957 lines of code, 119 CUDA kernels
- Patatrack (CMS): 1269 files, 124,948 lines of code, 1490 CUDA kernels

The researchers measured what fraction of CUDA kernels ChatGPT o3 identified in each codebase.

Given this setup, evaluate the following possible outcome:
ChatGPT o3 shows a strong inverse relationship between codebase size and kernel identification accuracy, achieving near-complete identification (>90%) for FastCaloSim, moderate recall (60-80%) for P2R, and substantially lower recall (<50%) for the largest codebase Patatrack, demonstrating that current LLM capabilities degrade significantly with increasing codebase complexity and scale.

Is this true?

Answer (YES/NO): NO